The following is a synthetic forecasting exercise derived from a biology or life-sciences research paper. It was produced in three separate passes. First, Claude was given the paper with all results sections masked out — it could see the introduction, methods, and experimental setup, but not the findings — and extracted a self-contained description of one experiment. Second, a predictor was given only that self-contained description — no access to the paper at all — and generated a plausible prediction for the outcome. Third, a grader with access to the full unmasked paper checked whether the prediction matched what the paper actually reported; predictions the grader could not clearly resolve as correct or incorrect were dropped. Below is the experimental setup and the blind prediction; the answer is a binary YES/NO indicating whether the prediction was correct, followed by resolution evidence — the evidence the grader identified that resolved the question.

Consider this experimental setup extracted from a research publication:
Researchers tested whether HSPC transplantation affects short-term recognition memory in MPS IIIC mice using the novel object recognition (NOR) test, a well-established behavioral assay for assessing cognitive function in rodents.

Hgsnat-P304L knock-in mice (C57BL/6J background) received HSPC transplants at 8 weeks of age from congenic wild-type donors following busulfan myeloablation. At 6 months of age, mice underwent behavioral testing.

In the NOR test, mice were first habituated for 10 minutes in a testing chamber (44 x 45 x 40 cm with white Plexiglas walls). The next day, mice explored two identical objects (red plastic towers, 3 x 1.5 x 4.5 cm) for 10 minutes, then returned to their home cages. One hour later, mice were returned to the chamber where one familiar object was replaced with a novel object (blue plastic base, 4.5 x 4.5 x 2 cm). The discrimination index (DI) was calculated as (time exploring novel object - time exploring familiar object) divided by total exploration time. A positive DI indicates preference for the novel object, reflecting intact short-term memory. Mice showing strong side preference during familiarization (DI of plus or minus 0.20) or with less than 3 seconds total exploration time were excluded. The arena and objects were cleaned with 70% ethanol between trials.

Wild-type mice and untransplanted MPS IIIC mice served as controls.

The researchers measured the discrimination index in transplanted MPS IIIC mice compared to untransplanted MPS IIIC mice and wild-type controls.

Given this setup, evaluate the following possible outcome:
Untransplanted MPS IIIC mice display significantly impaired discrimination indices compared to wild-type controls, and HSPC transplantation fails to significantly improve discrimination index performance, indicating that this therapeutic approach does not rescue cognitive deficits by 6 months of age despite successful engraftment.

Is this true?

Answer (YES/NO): NO